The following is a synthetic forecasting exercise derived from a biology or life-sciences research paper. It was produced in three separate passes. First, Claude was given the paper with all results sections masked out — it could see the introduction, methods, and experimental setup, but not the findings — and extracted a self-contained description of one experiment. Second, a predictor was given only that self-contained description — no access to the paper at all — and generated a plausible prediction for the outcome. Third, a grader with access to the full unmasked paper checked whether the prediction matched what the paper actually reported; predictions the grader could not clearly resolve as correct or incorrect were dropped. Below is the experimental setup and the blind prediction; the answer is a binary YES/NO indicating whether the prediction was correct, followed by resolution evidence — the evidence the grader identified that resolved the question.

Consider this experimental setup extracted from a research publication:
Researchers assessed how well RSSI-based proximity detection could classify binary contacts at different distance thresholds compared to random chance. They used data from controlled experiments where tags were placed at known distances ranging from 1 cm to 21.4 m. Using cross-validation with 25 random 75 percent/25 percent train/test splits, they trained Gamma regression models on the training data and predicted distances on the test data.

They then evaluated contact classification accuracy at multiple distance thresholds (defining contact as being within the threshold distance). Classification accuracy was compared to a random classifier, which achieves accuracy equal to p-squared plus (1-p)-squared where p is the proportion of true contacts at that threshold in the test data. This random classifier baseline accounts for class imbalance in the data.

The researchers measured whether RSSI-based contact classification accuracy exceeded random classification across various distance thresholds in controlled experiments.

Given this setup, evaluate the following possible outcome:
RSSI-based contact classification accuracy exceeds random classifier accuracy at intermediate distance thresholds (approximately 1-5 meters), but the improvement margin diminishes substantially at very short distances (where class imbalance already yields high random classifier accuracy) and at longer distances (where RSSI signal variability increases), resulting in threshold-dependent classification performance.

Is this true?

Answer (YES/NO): NO